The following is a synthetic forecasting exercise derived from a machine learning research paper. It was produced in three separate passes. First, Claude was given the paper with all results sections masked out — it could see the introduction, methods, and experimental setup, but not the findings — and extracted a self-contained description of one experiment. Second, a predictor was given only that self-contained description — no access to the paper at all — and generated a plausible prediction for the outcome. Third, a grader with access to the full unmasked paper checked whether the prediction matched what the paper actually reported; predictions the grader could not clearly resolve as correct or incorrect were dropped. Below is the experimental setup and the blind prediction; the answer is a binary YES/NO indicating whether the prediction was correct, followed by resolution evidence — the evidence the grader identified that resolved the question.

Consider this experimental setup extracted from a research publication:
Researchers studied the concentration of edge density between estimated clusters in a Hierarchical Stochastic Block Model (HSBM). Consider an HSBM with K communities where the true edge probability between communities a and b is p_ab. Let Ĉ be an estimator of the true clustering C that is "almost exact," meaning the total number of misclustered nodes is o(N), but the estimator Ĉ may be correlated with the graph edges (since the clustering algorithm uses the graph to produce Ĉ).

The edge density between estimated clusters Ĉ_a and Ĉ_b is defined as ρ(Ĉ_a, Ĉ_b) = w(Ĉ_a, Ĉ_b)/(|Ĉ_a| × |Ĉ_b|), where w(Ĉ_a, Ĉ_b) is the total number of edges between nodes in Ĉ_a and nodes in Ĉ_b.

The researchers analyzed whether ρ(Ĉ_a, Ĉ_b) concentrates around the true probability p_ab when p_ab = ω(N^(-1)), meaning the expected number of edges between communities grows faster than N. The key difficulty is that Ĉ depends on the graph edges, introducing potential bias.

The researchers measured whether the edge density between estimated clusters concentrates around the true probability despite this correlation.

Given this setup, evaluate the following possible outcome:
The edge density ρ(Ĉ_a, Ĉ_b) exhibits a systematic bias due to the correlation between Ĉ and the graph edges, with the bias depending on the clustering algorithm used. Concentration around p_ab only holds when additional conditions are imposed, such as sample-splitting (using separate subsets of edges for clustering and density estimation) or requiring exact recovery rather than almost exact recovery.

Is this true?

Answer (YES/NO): NO